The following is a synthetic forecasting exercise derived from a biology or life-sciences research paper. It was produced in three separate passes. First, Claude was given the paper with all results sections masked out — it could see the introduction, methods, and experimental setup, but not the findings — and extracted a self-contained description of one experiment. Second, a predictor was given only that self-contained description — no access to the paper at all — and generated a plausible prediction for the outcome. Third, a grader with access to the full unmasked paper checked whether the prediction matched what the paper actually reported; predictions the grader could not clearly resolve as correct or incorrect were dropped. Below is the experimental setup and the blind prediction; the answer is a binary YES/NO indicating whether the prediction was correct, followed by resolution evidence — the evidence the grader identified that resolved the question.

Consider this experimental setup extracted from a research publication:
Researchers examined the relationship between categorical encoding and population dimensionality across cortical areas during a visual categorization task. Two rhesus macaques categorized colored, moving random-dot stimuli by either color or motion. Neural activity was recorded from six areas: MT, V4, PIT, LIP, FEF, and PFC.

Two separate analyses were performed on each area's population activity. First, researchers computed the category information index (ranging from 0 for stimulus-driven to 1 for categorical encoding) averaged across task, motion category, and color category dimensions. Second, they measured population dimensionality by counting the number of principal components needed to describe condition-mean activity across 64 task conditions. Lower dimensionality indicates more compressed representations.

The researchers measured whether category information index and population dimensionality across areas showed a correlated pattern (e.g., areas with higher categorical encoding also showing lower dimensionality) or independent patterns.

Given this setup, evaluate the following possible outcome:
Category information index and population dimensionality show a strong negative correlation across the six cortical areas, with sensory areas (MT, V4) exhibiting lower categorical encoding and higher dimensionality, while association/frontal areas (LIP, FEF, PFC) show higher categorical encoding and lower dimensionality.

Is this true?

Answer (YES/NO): YES